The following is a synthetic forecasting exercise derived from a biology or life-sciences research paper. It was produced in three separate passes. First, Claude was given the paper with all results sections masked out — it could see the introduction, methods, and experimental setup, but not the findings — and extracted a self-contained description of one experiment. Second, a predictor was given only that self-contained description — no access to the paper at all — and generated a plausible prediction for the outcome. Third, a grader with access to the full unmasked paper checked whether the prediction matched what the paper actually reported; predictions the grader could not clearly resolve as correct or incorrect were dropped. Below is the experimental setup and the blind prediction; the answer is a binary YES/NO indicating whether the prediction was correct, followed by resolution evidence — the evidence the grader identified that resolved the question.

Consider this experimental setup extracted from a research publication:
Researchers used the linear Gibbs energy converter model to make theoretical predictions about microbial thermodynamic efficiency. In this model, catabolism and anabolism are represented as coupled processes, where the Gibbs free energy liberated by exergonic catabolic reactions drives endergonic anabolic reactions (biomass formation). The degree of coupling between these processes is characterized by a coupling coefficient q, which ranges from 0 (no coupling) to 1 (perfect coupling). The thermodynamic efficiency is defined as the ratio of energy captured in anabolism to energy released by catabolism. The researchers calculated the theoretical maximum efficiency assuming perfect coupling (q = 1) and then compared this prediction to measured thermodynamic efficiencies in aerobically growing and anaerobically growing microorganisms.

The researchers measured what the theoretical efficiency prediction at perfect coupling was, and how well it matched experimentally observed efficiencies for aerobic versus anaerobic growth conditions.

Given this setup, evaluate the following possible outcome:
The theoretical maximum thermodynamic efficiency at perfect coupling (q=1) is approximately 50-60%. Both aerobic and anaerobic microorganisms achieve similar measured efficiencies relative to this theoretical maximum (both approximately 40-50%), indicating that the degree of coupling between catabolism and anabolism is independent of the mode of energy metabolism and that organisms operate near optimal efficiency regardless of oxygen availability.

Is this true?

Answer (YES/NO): NO